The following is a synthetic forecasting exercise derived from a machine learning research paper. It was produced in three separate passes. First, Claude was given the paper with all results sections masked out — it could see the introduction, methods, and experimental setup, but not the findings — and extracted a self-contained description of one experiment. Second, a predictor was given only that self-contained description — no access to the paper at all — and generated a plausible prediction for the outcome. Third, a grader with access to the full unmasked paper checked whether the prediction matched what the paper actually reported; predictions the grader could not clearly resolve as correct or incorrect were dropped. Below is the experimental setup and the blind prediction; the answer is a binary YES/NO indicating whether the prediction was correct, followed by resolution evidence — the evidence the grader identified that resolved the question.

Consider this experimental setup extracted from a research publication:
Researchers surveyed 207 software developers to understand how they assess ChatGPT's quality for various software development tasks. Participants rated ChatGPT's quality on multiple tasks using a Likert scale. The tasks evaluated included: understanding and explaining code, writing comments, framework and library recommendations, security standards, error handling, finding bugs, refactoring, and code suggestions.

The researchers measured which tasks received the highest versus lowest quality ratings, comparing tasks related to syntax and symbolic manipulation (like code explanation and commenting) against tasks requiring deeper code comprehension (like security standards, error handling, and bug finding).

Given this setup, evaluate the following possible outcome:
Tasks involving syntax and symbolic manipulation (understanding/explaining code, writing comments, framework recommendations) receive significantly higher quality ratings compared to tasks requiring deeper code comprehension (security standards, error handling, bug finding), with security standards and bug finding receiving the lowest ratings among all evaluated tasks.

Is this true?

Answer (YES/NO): YES